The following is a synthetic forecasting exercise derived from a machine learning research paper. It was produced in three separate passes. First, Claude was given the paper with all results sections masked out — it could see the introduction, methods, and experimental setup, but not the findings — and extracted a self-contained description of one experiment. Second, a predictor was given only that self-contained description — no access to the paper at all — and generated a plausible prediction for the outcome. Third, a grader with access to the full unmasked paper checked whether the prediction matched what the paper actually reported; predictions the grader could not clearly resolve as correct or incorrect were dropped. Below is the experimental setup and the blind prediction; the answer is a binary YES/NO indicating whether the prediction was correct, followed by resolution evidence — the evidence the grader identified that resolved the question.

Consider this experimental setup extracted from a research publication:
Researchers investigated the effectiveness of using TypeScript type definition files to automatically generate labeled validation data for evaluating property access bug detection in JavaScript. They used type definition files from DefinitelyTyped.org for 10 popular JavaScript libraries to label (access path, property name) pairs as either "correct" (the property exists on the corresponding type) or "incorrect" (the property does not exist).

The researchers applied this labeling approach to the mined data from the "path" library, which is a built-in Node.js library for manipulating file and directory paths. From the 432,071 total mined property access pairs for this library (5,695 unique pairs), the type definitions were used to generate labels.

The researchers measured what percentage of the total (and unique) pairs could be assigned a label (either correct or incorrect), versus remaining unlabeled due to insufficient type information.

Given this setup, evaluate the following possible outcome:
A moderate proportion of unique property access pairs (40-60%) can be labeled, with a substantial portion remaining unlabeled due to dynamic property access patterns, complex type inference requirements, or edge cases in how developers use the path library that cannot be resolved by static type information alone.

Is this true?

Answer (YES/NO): YES